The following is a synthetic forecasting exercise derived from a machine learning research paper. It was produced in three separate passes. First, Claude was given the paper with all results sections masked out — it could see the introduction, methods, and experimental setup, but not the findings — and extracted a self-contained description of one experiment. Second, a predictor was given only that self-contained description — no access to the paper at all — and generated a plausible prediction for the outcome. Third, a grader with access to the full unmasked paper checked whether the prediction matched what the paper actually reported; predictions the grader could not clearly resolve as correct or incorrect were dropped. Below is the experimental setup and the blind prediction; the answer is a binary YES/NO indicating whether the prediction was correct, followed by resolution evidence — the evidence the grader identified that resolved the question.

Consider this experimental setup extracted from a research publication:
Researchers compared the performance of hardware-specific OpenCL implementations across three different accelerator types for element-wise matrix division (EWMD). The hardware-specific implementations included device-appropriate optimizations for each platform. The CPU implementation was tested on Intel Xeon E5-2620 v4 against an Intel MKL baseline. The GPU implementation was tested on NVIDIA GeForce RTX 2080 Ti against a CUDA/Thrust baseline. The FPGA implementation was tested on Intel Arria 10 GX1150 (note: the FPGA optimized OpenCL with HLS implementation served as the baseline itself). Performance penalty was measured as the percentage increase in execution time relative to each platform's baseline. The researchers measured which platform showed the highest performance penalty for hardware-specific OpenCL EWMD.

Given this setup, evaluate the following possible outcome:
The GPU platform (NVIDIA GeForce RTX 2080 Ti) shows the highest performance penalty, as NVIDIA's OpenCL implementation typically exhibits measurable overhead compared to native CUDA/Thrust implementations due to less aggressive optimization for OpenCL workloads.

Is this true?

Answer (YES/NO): YES